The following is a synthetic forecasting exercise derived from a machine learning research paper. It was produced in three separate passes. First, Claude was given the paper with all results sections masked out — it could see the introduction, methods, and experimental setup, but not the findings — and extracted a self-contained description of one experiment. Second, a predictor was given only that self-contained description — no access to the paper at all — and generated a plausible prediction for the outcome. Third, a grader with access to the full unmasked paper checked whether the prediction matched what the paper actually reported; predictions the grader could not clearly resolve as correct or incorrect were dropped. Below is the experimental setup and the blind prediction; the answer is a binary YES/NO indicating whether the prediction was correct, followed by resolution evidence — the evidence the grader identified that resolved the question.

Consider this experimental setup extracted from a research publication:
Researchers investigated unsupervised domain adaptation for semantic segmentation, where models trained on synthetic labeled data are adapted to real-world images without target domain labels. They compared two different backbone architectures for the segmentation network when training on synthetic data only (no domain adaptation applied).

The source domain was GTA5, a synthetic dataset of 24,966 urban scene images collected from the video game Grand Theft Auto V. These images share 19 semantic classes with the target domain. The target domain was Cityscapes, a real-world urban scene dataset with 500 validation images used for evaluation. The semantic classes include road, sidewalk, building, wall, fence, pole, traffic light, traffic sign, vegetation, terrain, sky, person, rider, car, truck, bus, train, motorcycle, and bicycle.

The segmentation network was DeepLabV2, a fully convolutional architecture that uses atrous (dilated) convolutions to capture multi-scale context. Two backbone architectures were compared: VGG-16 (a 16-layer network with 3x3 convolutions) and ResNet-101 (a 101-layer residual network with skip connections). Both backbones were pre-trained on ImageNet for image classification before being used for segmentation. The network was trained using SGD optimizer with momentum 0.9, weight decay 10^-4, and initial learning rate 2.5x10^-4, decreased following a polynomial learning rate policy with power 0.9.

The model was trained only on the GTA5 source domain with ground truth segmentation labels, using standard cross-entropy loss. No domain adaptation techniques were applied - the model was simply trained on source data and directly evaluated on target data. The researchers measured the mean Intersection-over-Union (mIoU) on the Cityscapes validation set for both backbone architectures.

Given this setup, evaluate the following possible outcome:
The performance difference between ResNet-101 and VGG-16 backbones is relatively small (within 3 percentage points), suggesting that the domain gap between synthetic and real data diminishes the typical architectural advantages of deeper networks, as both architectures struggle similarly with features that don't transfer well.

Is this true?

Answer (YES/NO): NO